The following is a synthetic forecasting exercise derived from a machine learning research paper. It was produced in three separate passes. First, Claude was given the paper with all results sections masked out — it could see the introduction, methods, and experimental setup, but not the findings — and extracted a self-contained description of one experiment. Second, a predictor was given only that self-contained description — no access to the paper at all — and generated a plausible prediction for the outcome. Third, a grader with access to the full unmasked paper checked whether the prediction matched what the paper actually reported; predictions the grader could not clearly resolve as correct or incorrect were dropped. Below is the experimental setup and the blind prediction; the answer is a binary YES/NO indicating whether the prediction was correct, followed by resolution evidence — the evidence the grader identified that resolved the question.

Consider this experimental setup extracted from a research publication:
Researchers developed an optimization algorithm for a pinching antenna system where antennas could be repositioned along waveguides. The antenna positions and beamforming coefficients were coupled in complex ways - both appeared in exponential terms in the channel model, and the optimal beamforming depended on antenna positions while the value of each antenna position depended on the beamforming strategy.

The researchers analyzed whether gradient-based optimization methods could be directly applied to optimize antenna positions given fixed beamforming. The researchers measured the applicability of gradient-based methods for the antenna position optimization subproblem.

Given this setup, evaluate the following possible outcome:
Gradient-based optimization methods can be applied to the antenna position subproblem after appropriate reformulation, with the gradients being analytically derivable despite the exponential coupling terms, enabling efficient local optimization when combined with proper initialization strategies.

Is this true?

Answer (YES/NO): NO